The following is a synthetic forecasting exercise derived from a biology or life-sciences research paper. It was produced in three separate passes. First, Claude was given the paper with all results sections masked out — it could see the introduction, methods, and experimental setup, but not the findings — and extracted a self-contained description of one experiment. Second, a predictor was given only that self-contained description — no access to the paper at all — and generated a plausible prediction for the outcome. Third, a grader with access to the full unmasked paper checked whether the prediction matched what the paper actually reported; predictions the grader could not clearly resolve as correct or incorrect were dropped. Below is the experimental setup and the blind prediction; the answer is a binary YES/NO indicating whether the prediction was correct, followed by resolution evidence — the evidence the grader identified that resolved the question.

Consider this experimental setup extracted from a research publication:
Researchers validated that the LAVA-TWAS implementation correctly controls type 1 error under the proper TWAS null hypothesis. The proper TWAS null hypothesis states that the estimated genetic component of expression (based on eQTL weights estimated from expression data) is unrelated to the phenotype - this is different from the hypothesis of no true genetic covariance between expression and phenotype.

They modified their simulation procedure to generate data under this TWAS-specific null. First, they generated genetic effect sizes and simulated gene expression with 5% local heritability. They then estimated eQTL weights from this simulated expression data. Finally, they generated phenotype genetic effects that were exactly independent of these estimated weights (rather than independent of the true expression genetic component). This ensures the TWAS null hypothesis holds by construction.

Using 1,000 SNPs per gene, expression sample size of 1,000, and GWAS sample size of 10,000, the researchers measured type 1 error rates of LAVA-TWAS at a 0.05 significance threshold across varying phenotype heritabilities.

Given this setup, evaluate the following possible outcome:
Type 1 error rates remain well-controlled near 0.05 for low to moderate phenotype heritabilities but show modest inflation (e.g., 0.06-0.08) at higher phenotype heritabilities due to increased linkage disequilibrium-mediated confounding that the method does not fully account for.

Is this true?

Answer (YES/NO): NO